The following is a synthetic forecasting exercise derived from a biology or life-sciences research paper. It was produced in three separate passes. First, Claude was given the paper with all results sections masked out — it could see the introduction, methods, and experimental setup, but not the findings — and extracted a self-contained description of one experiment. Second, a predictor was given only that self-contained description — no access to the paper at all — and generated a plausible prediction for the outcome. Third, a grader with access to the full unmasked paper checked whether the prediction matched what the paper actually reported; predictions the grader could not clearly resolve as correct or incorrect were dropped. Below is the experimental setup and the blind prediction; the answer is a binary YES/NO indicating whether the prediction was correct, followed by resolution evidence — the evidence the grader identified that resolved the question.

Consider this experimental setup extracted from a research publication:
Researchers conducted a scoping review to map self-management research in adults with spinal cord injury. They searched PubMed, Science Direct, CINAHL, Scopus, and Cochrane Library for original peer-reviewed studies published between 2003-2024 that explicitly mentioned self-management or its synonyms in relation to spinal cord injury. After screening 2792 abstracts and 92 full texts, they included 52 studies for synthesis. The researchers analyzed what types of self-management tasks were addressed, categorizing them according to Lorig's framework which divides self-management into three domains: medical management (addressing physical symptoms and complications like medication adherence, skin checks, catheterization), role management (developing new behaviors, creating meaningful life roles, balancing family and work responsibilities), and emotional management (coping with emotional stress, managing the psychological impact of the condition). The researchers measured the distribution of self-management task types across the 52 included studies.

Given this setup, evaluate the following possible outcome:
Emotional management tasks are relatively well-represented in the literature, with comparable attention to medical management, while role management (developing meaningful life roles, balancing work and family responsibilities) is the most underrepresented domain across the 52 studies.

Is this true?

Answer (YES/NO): NO